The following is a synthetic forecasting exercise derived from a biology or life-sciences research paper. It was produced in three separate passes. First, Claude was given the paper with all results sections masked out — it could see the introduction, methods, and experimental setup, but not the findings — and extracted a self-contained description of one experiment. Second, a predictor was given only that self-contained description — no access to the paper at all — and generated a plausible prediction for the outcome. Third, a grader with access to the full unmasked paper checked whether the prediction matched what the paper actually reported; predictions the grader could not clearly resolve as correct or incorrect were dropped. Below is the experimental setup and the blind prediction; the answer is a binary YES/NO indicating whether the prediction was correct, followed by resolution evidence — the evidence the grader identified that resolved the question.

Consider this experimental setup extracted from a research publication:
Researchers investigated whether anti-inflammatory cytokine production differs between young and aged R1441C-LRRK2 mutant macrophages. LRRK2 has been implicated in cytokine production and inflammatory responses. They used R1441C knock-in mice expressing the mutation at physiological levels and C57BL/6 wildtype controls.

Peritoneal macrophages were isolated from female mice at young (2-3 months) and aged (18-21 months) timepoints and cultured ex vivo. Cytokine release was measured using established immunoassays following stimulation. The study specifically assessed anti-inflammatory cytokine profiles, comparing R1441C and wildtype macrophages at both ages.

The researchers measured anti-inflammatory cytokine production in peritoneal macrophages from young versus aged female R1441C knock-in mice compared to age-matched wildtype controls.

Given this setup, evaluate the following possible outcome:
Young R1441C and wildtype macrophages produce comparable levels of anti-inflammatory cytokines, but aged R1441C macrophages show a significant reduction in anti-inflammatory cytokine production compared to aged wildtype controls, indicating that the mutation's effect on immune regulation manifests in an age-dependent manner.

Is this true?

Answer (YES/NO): NO